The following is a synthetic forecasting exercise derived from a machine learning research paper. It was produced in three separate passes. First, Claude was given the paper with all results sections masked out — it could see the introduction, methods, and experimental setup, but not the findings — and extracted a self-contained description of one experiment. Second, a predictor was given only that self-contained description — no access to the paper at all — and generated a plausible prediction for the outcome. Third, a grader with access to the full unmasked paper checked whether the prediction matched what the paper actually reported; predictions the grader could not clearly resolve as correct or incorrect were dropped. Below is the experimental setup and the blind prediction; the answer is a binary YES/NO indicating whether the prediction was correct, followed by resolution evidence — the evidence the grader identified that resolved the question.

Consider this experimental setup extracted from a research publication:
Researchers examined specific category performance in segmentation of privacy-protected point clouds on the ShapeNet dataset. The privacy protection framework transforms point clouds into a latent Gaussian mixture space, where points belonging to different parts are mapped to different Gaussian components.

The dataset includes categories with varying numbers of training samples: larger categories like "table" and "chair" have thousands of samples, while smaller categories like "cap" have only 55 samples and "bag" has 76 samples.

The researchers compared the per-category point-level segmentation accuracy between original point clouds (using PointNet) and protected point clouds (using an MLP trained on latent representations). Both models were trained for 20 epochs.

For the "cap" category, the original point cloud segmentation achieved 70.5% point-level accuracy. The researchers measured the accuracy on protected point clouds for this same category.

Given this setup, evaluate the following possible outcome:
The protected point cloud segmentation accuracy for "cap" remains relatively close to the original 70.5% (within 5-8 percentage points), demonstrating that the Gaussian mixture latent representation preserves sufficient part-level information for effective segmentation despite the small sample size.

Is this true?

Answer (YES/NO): NO